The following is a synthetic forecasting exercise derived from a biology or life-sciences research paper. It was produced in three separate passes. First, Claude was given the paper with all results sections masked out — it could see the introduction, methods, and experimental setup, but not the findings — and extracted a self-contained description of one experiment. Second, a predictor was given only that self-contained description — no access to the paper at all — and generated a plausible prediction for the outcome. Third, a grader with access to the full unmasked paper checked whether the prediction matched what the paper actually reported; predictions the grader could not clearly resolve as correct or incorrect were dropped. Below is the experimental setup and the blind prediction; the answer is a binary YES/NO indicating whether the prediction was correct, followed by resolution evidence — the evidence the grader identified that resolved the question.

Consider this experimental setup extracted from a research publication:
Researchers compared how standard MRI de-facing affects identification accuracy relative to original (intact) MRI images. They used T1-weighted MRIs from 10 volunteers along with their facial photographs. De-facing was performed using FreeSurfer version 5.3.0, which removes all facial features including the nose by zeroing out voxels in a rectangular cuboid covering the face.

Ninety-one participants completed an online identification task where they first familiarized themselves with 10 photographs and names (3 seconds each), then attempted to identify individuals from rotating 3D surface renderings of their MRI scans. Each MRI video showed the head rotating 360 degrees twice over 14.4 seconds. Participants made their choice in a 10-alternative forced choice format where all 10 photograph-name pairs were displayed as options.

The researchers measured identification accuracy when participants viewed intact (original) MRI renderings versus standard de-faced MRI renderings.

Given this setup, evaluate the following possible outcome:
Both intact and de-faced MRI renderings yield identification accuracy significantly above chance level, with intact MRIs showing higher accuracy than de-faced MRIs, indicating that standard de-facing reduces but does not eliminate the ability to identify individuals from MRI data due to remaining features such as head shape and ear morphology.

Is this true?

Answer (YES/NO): YES